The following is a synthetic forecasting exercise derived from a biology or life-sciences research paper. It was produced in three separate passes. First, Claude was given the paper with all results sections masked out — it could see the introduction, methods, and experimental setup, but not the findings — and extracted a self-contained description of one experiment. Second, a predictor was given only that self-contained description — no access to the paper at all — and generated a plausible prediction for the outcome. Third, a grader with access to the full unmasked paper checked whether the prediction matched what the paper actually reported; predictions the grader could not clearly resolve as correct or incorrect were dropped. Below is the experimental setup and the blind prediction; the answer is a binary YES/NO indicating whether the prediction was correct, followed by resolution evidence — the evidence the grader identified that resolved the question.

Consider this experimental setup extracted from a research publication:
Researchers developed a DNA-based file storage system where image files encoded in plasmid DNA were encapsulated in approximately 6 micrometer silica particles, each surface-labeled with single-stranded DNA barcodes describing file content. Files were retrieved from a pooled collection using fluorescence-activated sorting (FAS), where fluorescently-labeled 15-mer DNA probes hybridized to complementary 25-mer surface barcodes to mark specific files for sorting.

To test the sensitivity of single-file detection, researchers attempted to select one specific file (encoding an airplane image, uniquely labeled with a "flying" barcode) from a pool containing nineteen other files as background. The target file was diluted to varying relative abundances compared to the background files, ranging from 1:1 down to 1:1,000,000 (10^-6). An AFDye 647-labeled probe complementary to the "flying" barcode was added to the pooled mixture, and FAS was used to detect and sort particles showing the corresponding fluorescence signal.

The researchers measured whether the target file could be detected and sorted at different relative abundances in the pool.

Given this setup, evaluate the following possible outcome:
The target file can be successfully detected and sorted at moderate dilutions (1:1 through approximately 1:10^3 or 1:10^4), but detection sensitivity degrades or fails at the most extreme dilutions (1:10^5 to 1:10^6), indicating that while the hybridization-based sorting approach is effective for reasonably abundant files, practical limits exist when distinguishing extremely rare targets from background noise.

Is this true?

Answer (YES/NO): NO